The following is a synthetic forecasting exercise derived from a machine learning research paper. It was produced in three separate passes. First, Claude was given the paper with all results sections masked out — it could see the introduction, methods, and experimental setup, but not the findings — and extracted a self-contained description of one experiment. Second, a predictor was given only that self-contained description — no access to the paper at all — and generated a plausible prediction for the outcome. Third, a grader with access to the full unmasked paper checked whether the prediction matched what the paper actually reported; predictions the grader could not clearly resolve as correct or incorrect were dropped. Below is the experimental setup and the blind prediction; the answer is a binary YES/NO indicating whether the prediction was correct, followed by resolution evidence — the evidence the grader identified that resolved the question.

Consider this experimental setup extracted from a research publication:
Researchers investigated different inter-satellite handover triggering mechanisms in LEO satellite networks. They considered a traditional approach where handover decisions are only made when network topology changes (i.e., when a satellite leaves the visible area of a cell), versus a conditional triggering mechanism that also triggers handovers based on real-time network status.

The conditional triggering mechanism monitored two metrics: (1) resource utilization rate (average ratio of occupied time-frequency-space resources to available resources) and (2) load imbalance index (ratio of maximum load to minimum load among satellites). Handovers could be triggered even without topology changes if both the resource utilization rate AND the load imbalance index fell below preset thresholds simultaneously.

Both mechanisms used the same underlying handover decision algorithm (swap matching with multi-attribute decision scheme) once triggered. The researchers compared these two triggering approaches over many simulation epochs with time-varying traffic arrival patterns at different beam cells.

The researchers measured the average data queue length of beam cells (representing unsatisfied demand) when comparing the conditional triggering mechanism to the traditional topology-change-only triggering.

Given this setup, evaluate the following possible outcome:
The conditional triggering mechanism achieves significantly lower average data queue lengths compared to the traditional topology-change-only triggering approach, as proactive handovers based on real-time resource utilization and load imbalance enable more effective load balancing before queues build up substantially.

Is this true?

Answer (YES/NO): YES